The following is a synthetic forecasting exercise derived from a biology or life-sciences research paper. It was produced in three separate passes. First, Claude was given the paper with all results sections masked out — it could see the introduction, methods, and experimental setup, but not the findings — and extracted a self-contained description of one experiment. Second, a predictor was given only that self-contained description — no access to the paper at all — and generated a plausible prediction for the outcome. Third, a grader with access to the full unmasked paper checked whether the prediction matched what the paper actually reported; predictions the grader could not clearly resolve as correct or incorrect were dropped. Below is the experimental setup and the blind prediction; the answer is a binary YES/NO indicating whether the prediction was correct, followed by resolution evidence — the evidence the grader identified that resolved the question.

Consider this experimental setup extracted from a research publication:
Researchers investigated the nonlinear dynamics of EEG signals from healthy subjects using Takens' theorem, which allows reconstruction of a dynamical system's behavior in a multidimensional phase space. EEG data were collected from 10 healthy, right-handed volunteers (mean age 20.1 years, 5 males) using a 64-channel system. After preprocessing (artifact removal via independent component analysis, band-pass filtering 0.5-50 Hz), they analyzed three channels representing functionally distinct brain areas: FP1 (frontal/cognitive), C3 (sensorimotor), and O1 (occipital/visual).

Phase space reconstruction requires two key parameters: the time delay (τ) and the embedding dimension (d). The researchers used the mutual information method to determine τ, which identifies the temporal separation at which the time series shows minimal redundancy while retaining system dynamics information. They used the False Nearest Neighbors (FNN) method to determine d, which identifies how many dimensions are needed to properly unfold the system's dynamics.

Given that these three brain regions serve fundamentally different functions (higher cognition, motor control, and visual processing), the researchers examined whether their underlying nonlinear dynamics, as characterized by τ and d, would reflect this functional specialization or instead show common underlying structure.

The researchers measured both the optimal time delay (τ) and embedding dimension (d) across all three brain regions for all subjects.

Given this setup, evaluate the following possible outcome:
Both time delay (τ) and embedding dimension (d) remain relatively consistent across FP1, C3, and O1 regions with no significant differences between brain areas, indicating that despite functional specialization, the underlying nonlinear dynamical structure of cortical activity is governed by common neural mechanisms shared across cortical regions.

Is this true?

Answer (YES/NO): YES